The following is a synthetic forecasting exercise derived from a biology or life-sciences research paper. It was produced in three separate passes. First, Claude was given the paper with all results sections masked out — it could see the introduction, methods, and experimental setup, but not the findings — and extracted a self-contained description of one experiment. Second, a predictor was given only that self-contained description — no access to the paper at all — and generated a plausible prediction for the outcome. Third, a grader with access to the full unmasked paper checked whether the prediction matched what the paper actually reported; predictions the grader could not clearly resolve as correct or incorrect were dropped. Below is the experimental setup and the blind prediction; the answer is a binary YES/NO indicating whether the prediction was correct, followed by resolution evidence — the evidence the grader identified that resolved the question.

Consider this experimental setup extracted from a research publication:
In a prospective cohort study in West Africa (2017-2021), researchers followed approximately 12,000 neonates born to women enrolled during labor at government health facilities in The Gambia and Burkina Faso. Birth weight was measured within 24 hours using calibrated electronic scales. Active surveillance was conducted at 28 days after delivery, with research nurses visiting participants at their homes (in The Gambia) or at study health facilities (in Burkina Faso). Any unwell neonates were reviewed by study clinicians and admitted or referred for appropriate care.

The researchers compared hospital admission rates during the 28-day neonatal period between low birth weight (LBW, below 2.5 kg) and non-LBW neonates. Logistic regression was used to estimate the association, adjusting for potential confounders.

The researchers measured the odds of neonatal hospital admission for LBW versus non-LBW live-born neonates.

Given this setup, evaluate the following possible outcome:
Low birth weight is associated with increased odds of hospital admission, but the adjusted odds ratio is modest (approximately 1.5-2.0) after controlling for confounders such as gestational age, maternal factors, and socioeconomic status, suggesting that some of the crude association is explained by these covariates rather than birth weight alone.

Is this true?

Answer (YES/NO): NO